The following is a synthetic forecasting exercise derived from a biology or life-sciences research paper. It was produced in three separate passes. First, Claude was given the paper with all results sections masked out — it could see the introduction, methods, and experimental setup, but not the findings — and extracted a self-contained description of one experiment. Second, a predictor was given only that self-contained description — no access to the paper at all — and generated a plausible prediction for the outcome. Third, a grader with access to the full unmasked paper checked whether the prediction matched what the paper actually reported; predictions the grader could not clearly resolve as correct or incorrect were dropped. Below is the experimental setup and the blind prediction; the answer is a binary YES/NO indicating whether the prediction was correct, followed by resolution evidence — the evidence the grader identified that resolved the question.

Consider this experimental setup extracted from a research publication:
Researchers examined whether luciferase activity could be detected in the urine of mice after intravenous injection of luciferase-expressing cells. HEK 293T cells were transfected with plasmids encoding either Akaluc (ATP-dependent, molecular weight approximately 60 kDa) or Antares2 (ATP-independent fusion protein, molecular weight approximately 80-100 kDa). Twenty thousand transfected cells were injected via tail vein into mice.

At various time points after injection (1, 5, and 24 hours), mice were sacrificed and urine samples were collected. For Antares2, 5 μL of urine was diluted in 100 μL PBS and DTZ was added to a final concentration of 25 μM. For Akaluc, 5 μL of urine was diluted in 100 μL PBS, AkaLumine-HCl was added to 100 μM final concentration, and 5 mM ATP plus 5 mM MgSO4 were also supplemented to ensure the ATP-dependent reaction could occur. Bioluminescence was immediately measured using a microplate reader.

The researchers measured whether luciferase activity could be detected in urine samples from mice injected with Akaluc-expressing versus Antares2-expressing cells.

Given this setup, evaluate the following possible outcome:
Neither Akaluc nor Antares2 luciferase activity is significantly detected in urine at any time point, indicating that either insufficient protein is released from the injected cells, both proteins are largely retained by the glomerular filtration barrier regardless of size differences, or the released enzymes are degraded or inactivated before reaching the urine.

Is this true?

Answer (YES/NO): YES